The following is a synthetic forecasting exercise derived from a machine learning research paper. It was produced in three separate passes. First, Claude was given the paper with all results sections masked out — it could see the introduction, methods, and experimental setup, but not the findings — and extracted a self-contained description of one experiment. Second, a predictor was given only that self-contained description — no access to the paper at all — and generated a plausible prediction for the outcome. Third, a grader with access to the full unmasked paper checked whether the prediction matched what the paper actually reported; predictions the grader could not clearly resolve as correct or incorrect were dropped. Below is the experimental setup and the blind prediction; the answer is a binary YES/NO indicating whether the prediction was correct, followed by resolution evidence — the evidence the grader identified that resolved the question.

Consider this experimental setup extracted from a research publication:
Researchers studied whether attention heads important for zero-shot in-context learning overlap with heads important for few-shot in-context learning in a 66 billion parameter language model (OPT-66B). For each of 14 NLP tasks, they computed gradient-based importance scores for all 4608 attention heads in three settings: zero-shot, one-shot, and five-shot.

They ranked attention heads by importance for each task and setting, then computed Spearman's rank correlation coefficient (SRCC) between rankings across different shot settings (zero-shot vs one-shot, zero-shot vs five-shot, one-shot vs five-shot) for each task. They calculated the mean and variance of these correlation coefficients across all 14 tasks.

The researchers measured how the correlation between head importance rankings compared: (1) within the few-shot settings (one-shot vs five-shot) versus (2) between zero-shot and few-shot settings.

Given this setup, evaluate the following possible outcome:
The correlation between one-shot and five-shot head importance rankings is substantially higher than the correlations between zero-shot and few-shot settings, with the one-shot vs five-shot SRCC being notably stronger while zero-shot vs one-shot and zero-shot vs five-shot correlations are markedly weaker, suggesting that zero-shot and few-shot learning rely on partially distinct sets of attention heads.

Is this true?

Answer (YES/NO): NO